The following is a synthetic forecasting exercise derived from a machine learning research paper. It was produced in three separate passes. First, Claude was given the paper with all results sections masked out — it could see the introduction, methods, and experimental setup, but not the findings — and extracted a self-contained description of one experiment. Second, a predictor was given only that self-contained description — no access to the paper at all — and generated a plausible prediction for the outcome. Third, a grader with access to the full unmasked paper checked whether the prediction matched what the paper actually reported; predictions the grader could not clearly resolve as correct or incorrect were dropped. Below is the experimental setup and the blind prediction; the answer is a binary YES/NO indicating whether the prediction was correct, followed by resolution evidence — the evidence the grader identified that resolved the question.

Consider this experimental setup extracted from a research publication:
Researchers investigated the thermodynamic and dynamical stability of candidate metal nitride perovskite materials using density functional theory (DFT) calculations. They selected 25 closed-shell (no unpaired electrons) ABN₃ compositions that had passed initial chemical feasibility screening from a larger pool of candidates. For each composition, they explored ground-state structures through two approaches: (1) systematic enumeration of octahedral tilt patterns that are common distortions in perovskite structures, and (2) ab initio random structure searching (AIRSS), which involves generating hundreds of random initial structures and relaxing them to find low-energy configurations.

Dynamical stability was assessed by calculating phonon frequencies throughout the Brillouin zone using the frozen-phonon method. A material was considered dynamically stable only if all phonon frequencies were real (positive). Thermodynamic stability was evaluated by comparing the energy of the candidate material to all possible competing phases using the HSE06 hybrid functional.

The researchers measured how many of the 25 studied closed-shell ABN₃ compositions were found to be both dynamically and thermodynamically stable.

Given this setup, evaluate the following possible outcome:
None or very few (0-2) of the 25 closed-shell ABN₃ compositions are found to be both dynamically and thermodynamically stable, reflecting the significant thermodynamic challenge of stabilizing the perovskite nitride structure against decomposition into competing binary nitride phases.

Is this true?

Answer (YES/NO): NO